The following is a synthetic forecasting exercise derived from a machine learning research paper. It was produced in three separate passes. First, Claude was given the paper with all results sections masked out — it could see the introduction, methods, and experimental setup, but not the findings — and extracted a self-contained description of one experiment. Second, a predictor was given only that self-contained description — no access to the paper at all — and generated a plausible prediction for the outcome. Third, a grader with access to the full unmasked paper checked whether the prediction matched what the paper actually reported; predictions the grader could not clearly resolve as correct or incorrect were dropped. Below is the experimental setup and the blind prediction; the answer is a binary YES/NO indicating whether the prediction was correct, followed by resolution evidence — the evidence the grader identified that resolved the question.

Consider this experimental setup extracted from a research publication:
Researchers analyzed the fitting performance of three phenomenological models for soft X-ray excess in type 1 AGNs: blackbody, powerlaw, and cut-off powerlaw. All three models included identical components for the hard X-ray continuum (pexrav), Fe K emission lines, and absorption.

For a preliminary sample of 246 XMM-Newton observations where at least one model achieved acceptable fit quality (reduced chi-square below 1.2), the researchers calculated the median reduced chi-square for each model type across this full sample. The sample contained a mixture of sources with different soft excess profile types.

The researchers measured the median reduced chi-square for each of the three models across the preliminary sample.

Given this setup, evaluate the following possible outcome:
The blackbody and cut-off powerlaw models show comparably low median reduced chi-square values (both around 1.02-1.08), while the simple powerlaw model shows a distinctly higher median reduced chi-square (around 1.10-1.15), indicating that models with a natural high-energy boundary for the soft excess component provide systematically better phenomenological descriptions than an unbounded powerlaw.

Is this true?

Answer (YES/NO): NO